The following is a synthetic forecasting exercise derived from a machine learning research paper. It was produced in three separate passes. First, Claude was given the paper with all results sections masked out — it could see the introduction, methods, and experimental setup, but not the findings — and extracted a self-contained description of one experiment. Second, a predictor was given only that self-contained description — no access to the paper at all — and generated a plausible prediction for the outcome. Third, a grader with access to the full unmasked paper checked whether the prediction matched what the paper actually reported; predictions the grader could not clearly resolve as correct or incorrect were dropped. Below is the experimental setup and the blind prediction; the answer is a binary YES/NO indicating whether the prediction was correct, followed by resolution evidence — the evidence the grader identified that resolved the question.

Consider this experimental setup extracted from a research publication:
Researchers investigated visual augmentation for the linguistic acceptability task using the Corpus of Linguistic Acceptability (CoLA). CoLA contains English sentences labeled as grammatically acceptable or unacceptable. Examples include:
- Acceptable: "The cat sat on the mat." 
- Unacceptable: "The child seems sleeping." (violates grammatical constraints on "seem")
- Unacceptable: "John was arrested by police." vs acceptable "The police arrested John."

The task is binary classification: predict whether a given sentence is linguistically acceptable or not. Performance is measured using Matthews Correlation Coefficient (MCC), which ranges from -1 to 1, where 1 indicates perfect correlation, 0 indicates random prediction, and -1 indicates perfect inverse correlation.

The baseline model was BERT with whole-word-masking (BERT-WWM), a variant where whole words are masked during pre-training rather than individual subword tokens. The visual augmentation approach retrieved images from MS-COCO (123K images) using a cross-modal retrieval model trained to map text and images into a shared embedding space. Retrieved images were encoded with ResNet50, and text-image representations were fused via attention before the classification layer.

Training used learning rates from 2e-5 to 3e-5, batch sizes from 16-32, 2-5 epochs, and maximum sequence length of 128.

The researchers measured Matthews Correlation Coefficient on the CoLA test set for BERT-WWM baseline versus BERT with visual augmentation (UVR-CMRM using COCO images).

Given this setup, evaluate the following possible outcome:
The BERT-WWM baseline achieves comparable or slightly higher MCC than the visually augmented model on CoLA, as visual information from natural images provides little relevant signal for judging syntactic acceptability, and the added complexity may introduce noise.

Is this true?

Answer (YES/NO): YES